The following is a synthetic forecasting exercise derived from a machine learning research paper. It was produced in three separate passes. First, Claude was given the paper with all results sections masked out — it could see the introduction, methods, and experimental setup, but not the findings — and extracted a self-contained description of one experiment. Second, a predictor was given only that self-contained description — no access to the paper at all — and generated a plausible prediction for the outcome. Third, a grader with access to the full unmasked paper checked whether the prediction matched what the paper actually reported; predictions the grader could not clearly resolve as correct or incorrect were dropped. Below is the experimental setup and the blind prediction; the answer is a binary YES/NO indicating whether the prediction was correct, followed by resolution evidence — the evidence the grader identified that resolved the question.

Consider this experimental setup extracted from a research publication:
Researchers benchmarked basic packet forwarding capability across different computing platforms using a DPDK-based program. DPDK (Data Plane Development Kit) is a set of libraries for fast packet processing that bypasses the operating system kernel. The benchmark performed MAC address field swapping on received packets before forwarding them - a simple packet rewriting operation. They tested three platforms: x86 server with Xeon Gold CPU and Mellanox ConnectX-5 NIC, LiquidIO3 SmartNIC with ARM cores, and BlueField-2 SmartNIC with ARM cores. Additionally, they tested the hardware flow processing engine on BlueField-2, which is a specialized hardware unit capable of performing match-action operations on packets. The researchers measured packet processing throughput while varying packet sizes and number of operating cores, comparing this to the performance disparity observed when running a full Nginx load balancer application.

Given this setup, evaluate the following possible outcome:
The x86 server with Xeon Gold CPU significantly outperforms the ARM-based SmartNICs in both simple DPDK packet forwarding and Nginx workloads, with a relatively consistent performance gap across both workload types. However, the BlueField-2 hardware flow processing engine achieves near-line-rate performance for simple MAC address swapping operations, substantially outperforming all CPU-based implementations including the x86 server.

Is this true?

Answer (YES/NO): NO